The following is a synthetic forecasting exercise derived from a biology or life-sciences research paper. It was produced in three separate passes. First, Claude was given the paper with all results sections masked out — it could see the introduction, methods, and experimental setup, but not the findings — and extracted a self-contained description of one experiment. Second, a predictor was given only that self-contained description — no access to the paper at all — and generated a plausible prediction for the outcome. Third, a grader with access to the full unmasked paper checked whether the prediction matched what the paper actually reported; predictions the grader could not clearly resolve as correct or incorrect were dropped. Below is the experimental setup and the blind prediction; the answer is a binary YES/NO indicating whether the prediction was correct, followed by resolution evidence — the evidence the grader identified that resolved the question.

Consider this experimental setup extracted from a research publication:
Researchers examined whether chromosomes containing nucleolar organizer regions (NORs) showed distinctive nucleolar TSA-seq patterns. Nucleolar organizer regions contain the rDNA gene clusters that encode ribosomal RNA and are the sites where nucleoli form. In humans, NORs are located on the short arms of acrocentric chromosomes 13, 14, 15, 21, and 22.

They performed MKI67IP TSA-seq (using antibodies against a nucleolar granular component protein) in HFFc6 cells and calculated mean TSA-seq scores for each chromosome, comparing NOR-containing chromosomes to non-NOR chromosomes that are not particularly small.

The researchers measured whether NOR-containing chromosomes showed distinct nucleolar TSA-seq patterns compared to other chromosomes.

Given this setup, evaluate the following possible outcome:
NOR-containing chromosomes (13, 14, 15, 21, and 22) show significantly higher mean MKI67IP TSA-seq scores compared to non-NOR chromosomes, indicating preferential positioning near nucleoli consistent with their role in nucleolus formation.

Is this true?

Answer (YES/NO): YES